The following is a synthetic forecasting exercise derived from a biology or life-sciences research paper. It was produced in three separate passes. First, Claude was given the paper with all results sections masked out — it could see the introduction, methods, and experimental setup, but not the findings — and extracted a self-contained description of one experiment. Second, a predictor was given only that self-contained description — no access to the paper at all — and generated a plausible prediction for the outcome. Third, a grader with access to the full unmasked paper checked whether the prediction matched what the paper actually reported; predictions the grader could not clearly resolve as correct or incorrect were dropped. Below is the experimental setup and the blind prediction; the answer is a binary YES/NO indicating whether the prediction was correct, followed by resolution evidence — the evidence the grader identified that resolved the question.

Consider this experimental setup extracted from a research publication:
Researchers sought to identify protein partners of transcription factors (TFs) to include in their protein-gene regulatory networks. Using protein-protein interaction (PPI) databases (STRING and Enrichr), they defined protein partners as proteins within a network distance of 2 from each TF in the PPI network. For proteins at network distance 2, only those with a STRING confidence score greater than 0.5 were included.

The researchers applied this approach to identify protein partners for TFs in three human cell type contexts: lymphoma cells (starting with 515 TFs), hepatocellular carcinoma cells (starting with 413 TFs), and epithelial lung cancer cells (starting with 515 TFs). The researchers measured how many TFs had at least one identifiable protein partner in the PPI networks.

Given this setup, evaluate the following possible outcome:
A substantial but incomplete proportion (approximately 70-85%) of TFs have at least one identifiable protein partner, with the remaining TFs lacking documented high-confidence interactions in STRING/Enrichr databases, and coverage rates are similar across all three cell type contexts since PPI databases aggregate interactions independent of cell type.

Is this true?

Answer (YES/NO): NO